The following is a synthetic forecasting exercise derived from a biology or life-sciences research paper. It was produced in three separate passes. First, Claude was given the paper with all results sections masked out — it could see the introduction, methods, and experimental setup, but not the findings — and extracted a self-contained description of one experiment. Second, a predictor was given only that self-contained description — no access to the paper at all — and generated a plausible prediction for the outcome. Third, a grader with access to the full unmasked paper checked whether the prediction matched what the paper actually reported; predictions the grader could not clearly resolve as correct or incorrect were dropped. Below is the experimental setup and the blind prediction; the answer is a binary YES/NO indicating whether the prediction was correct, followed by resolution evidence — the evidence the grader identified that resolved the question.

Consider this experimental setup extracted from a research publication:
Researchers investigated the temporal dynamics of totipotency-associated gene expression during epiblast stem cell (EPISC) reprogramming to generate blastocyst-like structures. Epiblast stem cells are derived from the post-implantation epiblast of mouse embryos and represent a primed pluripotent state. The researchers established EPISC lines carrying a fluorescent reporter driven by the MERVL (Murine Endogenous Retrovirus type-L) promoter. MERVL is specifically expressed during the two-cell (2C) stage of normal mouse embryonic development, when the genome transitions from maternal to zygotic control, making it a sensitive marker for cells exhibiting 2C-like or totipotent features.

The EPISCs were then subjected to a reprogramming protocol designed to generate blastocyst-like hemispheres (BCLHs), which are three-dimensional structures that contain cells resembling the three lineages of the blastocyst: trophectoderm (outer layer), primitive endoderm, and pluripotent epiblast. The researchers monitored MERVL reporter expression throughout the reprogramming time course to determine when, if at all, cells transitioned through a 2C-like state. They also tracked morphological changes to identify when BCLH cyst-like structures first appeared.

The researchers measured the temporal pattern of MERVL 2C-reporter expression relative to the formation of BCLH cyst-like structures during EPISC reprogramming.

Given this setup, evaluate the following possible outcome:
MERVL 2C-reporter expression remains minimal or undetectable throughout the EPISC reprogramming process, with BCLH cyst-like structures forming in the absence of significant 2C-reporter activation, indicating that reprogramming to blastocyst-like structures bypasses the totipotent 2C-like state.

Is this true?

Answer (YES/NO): NO